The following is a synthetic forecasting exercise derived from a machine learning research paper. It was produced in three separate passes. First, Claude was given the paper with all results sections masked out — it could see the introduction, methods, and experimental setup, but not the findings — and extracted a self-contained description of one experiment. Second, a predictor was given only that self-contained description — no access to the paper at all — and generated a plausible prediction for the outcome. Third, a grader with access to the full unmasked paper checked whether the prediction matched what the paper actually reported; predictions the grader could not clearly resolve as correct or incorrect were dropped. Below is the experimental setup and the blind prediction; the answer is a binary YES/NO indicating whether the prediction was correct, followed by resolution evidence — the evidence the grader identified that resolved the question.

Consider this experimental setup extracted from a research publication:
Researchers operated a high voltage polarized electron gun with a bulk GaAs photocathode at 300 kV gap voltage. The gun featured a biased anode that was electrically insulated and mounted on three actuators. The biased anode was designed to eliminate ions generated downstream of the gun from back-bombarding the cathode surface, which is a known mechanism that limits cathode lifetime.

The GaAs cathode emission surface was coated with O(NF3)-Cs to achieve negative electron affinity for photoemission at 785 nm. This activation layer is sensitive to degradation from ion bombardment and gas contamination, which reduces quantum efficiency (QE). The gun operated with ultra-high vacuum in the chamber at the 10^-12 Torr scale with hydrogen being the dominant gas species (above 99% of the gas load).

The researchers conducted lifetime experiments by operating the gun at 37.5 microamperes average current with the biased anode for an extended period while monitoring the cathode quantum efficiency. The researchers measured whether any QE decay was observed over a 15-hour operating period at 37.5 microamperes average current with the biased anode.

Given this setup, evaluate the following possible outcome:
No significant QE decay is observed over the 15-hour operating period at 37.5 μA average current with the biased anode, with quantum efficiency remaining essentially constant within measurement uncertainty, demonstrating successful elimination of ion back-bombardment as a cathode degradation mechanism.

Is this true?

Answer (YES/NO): YES